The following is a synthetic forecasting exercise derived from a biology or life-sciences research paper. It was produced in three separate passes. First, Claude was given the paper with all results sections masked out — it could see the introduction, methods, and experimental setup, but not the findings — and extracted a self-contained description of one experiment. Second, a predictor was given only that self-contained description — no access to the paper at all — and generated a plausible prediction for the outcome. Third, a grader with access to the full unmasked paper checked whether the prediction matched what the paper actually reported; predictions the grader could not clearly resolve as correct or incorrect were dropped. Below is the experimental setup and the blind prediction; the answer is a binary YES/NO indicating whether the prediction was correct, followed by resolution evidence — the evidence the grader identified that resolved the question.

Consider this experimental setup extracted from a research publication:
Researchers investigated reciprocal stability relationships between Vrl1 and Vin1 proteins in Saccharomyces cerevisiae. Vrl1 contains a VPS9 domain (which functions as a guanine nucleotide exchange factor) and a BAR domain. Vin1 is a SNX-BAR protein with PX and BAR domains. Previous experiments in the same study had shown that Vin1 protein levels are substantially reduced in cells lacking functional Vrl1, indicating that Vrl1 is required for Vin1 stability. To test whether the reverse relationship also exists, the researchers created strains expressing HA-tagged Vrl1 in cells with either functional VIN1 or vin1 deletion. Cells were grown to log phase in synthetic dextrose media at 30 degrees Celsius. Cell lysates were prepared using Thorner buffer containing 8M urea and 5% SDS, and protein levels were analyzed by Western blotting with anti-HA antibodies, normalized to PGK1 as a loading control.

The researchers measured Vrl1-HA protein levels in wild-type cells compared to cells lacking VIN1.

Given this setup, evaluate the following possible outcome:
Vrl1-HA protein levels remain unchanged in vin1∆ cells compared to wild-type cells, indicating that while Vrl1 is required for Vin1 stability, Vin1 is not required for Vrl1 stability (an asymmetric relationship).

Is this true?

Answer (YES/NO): NO